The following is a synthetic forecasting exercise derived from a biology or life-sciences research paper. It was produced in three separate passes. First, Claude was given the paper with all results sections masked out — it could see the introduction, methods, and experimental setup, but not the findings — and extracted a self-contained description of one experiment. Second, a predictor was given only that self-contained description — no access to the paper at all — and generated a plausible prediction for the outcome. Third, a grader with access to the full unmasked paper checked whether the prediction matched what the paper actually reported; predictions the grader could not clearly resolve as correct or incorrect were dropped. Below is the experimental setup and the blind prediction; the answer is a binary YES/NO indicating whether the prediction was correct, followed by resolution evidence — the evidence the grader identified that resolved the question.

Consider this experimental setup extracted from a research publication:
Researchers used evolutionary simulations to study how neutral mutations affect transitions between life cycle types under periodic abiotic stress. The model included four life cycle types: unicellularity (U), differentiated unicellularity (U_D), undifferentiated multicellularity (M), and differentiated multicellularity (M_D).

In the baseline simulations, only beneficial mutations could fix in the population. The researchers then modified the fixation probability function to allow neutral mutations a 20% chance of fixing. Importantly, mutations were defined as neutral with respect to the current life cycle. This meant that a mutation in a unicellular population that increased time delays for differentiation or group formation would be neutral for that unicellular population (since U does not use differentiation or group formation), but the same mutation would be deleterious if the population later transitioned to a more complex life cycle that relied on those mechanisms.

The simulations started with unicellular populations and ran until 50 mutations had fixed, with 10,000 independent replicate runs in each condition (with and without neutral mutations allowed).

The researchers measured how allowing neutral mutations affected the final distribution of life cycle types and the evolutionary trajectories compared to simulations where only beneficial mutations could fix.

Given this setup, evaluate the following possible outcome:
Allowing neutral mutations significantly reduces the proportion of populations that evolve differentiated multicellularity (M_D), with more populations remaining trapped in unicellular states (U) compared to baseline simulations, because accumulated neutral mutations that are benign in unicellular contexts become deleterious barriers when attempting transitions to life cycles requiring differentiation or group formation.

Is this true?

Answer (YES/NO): NO